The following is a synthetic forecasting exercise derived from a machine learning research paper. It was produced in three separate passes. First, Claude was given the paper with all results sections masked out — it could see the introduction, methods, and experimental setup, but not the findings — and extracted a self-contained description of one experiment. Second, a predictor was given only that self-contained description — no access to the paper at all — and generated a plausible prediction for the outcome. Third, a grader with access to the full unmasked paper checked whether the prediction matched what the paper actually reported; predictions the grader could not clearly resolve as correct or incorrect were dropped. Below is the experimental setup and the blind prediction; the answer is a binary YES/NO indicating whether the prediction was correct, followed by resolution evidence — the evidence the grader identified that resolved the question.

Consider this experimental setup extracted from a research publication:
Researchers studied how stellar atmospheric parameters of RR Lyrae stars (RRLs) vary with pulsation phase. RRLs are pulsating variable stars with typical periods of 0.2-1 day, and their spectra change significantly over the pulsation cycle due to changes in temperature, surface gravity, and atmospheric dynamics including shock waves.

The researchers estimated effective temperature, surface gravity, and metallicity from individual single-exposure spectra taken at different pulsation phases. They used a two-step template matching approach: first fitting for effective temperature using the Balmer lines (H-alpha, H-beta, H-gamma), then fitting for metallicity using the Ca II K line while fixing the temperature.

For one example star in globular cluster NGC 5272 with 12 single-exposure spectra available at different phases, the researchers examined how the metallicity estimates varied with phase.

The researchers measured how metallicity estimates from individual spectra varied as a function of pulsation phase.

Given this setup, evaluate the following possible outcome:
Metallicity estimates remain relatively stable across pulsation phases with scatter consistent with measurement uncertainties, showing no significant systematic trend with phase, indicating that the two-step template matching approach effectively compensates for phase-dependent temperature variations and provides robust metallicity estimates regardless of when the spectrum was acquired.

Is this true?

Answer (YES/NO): NO